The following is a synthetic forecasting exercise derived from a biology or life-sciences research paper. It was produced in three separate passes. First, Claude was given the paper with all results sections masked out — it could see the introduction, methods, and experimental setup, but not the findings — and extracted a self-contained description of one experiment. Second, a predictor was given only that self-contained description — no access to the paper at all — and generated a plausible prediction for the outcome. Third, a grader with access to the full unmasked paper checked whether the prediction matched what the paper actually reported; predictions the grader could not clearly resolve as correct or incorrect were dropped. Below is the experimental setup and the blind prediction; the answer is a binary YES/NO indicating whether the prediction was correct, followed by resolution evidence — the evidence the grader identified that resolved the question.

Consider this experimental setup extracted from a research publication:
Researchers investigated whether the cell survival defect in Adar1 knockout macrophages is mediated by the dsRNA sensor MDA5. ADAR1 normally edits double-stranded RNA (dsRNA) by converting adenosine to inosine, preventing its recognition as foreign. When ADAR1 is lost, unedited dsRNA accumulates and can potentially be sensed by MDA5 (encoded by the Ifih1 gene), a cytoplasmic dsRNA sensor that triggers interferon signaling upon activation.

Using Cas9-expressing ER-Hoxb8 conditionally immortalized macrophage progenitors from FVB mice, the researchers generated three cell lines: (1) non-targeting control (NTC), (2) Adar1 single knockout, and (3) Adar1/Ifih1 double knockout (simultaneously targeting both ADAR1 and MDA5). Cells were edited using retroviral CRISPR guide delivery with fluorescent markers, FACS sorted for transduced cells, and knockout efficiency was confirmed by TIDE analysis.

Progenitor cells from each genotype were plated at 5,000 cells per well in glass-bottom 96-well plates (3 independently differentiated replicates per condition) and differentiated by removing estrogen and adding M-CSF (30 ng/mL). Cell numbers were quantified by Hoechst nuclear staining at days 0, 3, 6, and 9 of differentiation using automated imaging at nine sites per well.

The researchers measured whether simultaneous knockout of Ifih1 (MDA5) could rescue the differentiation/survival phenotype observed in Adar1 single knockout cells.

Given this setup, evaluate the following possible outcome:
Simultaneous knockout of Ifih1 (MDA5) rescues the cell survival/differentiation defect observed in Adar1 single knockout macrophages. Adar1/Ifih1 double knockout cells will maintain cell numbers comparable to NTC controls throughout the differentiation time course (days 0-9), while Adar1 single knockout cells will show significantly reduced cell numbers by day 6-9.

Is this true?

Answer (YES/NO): YES